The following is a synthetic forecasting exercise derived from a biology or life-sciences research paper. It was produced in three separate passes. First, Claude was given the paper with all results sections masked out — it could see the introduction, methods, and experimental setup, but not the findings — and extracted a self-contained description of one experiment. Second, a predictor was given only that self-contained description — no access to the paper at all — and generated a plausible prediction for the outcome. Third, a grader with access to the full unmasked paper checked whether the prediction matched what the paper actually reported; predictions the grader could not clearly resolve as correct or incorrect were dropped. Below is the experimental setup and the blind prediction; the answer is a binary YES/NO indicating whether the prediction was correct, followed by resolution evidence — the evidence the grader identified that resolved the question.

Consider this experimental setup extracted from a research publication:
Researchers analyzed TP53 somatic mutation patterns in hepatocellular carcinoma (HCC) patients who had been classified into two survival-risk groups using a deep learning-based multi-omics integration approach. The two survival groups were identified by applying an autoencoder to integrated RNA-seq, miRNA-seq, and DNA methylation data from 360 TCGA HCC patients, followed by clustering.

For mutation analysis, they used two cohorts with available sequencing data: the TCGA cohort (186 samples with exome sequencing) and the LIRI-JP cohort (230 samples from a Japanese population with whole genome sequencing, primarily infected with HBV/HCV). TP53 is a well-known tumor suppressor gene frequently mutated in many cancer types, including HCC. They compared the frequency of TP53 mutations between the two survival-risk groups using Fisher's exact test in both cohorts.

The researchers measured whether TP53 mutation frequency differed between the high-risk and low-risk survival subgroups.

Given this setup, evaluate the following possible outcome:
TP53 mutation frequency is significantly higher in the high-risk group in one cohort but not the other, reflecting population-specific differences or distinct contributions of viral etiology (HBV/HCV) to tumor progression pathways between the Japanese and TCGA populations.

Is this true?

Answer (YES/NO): NO